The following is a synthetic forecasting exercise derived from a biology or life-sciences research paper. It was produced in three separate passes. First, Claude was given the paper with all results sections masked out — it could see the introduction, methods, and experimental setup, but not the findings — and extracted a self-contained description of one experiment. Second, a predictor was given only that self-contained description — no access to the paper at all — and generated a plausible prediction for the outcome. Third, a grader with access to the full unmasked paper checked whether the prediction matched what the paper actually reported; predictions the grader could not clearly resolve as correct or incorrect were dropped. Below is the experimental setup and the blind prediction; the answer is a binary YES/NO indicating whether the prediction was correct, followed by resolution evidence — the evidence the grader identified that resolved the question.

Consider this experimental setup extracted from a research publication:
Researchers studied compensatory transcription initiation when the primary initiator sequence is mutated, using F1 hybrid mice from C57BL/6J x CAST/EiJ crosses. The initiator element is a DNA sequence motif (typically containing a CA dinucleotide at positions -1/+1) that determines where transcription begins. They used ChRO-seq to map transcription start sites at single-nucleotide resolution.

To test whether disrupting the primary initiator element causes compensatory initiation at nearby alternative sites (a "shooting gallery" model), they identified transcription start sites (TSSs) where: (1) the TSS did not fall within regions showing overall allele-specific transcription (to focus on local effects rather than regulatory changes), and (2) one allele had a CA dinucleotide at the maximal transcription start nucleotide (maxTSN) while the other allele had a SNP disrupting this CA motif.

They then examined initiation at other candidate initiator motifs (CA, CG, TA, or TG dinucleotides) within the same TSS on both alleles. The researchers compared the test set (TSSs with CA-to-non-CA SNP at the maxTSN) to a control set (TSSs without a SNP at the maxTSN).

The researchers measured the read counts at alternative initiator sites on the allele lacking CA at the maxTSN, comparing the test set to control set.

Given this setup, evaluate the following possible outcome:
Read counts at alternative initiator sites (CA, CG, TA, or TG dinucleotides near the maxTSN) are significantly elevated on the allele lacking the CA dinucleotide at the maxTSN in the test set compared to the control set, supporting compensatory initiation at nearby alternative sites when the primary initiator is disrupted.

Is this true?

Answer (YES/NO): YES